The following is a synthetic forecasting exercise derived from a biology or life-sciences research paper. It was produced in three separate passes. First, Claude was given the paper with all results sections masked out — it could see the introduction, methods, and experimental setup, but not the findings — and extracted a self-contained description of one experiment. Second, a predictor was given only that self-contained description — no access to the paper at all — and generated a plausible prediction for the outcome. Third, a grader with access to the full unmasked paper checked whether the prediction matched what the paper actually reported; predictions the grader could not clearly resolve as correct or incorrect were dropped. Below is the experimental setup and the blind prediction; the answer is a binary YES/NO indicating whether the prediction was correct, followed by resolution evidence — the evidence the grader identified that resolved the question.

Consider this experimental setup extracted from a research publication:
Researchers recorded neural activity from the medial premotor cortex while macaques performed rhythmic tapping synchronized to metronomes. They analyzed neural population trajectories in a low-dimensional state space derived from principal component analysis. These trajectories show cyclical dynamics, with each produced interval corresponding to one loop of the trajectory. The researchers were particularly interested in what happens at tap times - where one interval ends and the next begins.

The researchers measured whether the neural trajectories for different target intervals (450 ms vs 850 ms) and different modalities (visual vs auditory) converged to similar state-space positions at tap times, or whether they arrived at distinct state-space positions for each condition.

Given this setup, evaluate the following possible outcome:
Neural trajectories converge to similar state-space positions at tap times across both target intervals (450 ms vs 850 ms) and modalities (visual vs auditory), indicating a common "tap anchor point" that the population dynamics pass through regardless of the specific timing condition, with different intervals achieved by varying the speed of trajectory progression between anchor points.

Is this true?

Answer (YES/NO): YES